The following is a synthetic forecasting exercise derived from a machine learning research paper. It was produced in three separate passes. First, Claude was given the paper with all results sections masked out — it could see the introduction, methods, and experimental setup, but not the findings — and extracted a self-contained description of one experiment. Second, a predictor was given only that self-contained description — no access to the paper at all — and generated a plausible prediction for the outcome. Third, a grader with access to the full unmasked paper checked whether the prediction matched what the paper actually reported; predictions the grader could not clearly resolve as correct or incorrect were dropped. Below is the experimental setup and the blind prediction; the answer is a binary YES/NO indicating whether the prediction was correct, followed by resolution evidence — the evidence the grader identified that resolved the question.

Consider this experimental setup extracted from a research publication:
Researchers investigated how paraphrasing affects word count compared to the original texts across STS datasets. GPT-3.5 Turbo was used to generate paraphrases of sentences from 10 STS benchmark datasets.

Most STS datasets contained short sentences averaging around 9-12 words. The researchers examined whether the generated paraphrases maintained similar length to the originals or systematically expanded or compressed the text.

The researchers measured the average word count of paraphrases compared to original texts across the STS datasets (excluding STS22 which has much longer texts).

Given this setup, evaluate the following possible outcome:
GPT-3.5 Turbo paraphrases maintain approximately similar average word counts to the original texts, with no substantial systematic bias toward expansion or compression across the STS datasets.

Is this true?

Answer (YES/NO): NO